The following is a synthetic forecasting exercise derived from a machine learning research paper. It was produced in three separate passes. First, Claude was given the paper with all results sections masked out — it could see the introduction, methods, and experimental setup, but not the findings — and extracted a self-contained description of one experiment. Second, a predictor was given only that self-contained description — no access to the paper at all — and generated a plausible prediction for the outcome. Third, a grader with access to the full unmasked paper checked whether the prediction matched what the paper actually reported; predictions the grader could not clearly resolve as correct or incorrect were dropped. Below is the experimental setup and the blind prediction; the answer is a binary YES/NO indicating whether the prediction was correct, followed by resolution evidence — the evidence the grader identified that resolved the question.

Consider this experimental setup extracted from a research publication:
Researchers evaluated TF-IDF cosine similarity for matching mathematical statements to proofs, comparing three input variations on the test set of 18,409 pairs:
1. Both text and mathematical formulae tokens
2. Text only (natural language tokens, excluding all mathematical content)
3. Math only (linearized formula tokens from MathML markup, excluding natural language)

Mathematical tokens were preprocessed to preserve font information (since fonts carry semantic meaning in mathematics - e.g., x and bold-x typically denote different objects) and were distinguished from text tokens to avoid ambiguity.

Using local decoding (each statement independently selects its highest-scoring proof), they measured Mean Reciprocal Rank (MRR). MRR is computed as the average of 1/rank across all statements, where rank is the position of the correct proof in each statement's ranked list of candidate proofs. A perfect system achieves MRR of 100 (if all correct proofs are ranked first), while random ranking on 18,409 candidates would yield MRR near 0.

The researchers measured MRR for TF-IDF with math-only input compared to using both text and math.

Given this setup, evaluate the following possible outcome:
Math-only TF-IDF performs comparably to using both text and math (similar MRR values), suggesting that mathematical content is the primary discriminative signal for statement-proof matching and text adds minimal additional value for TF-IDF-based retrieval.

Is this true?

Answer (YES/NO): NO